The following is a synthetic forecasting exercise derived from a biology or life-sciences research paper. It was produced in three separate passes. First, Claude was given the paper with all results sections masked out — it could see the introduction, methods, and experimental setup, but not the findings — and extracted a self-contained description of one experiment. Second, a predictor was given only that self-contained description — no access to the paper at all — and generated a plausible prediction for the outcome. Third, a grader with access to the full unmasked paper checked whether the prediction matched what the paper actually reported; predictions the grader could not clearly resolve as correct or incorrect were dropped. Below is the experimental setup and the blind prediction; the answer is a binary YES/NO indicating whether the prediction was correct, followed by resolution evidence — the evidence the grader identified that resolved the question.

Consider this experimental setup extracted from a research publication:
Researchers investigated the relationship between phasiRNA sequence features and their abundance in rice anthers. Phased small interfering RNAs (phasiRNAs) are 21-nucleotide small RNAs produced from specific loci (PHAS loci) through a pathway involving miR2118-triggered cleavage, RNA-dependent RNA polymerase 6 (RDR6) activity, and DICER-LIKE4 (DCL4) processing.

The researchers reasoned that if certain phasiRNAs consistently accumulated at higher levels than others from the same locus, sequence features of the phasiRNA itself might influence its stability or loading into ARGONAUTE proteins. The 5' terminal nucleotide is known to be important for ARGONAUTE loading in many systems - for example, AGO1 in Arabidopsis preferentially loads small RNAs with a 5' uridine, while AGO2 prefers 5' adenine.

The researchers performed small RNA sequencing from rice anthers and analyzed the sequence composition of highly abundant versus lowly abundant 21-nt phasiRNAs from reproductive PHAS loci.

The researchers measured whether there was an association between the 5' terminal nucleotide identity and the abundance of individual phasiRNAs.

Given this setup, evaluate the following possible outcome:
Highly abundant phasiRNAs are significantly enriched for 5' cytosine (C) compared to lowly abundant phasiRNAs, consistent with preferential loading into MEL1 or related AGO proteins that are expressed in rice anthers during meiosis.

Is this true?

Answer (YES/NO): YES